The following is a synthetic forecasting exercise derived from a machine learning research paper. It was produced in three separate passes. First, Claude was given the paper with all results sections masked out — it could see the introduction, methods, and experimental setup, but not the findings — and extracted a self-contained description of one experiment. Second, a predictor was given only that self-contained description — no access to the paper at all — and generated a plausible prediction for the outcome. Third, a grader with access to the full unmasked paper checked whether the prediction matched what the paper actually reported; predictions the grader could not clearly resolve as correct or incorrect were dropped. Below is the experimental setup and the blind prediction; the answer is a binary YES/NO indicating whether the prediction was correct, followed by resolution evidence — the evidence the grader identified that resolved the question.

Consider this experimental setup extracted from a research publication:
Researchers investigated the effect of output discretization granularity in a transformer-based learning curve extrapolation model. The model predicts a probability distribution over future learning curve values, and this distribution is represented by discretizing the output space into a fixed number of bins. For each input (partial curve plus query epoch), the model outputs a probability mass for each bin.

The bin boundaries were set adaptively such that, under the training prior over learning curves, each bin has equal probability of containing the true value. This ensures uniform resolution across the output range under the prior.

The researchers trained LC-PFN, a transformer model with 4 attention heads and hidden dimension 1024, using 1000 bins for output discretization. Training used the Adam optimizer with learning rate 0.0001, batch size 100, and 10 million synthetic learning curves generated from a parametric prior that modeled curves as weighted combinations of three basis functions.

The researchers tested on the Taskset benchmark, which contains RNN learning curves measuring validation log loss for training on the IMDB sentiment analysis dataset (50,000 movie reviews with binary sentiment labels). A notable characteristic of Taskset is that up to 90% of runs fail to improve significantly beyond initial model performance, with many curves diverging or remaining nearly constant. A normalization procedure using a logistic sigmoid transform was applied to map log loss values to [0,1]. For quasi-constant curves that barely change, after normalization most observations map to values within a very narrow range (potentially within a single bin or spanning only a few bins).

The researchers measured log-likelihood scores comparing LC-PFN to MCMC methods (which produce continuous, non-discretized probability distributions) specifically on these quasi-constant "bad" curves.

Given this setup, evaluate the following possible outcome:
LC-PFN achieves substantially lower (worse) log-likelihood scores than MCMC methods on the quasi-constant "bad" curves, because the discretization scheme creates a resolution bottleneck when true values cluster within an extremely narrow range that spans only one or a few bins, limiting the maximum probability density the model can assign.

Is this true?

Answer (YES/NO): YES